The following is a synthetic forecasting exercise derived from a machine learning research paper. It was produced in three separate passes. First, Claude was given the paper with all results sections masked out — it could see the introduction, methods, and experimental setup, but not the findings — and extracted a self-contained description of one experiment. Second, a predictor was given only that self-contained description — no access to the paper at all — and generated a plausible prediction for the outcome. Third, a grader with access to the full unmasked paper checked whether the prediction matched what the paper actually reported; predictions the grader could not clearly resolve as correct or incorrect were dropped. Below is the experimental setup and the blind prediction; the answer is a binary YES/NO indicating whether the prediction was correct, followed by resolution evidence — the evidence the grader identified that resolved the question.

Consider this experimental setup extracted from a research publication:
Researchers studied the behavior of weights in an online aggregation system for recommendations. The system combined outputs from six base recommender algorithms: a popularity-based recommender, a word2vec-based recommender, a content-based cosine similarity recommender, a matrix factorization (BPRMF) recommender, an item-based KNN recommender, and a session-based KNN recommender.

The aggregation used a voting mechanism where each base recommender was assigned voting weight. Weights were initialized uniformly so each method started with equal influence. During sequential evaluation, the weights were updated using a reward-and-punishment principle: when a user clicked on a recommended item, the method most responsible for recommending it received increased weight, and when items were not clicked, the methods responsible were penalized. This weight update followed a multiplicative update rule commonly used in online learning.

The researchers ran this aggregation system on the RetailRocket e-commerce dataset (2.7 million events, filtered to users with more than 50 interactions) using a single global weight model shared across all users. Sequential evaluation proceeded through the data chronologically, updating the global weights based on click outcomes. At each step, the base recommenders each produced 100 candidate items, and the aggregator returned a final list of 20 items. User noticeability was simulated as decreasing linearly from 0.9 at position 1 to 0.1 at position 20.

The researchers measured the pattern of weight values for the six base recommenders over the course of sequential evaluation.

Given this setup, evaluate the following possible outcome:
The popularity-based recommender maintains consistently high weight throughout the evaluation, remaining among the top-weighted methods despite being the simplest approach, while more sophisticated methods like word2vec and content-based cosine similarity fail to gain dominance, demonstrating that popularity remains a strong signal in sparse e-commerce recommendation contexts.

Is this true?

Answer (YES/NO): NO